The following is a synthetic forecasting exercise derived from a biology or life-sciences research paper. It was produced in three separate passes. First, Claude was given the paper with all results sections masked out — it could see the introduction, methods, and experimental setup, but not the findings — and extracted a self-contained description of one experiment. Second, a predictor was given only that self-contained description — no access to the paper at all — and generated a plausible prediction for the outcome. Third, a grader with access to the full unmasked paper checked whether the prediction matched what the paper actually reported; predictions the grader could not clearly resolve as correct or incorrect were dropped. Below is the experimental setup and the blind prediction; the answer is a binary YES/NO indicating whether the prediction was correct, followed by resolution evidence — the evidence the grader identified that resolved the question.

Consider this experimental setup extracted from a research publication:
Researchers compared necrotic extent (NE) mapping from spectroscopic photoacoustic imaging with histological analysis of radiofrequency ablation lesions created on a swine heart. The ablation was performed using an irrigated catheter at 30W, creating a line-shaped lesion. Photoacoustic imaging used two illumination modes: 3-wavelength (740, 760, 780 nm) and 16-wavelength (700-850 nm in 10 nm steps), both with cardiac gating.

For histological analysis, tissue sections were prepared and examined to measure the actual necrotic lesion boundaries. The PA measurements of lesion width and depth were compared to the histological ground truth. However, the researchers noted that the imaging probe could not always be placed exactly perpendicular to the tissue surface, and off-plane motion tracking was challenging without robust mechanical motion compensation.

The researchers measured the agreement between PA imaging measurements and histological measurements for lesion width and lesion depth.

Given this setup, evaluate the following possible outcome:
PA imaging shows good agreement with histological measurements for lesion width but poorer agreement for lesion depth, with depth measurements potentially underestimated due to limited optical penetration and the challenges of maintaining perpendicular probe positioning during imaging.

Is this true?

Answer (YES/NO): YES